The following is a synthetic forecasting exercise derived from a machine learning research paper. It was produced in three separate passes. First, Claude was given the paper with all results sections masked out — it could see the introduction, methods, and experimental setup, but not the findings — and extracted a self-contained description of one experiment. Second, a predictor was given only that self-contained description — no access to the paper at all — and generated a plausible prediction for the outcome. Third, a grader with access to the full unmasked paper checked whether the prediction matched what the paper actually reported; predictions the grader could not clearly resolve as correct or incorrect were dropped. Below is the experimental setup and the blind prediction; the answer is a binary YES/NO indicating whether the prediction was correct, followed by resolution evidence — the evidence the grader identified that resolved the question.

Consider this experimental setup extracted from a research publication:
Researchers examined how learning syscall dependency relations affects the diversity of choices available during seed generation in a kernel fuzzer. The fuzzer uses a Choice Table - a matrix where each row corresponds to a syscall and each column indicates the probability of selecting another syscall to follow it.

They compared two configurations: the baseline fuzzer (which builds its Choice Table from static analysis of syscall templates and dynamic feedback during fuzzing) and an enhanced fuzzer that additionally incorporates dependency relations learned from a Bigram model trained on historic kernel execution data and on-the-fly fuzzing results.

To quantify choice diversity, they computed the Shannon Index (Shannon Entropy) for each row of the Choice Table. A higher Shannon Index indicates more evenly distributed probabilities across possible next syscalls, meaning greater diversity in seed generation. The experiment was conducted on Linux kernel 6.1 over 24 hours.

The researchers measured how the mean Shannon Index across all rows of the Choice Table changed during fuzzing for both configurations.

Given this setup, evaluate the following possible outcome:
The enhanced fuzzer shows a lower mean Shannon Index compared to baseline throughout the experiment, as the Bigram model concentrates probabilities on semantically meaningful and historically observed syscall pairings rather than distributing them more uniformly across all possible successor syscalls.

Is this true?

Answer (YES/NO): NO